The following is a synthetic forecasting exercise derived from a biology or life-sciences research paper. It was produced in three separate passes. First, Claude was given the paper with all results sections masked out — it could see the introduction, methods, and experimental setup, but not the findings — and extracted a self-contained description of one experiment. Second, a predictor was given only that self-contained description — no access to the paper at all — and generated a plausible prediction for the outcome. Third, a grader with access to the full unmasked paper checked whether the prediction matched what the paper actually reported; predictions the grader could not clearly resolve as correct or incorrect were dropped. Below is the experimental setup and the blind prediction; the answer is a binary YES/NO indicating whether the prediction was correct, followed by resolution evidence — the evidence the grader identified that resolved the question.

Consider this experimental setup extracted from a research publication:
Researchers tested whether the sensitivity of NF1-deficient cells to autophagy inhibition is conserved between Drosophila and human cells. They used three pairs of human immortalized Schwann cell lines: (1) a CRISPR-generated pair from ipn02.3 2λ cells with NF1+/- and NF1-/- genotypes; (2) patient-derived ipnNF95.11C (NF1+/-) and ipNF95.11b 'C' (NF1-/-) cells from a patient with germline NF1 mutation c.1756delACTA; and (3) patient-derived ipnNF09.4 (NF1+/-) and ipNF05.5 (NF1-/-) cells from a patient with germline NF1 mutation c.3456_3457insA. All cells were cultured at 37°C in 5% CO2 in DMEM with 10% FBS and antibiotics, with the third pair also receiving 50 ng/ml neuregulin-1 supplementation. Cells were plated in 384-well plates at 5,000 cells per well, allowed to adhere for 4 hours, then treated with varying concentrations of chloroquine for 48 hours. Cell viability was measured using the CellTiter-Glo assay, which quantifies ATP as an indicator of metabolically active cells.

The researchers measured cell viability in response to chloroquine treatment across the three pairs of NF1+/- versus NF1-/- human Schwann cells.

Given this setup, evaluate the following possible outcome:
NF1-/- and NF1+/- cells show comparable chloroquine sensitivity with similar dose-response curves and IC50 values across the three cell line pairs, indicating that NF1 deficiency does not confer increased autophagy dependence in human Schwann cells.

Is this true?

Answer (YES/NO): NO